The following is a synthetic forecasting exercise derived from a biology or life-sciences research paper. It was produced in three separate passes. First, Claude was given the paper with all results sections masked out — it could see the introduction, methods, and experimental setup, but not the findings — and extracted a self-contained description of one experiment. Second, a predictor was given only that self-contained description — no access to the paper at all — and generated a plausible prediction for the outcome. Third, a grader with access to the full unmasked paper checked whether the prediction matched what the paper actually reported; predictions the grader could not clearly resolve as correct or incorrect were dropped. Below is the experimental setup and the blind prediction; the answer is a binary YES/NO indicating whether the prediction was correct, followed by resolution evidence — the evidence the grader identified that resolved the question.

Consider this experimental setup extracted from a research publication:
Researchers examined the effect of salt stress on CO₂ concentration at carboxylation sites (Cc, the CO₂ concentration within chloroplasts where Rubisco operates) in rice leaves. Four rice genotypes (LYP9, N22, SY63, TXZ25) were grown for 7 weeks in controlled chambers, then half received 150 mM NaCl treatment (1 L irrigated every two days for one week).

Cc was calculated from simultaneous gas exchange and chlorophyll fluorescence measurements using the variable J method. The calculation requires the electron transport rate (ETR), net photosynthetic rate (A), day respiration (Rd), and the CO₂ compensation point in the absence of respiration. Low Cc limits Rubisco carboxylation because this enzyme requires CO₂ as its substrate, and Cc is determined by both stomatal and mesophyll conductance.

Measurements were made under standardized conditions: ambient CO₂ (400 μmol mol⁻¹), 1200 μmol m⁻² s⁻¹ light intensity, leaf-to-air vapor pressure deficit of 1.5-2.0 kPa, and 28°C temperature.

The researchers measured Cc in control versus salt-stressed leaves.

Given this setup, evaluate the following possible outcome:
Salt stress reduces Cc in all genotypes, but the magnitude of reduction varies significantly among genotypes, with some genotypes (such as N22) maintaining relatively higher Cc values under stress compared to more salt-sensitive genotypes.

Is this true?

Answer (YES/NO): NO